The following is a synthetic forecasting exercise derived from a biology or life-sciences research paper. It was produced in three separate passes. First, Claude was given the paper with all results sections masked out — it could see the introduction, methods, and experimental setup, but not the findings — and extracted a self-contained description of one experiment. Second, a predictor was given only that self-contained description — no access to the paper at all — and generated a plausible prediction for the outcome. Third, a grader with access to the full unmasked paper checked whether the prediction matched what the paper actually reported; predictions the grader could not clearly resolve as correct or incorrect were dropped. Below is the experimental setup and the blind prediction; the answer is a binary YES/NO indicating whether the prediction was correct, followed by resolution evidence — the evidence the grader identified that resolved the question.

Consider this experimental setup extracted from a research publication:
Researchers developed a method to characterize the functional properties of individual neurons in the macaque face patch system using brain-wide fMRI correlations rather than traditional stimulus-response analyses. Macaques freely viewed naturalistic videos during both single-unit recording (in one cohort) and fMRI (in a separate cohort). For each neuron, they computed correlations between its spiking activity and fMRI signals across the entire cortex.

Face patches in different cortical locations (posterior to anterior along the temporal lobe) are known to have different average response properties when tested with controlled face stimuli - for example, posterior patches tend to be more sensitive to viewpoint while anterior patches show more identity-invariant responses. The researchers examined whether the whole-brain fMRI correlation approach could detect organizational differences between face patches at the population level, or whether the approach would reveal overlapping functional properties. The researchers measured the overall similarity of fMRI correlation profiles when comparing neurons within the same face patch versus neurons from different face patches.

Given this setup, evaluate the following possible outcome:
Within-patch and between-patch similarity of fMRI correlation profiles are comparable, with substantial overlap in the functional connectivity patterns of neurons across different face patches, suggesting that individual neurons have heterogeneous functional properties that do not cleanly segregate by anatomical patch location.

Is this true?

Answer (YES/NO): YES